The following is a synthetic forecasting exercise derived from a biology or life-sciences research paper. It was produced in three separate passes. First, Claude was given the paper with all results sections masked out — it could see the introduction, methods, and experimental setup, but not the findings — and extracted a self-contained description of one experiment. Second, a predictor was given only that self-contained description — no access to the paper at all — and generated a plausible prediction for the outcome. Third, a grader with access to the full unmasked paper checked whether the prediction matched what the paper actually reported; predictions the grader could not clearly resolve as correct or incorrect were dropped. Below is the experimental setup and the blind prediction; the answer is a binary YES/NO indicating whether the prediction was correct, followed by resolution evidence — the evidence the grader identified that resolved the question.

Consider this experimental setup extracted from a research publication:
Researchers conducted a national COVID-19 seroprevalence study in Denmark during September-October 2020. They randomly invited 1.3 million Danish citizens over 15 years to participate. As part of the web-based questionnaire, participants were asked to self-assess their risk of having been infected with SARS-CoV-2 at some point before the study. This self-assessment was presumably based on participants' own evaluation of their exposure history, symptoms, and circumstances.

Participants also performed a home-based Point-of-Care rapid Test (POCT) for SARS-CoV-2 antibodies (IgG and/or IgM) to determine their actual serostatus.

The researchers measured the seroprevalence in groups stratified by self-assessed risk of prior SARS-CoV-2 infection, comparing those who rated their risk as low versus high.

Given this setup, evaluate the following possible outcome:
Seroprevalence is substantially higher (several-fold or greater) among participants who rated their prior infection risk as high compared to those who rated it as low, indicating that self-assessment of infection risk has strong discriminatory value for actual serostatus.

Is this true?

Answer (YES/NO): YES